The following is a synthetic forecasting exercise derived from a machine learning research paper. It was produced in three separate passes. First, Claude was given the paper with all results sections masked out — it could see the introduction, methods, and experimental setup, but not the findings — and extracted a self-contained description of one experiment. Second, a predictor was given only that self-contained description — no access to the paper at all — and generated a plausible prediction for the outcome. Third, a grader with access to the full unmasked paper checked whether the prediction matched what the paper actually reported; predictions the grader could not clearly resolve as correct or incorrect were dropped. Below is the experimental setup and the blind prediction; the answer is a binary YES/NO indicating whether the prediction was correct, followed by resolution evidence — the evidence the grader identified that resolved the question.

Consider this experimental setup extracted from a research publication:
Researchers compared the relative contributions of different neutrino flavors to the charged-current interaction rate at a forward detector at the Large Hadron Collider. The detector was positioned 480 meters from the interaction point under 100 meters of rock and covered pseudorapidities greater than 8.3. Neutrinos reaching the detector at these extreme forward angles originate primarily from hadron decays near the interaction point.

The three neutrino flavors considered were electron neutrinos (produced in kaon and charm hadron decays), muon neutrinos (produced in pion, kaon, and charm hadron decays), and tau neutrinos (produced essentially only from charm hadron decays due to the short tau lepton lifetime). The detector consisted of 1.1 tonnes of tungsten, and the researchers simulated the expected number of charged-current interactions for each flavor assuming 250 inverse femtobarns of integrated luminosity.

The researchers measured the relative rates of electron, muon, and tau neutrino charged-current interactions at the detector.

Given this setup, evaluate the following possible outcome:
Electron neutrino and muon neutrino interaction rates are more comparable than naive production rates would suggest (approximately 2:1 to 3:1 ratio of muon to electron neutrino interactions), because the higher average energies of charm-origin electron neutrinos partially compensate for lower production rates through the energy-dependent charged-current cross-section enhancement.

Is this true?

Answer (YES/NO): NO